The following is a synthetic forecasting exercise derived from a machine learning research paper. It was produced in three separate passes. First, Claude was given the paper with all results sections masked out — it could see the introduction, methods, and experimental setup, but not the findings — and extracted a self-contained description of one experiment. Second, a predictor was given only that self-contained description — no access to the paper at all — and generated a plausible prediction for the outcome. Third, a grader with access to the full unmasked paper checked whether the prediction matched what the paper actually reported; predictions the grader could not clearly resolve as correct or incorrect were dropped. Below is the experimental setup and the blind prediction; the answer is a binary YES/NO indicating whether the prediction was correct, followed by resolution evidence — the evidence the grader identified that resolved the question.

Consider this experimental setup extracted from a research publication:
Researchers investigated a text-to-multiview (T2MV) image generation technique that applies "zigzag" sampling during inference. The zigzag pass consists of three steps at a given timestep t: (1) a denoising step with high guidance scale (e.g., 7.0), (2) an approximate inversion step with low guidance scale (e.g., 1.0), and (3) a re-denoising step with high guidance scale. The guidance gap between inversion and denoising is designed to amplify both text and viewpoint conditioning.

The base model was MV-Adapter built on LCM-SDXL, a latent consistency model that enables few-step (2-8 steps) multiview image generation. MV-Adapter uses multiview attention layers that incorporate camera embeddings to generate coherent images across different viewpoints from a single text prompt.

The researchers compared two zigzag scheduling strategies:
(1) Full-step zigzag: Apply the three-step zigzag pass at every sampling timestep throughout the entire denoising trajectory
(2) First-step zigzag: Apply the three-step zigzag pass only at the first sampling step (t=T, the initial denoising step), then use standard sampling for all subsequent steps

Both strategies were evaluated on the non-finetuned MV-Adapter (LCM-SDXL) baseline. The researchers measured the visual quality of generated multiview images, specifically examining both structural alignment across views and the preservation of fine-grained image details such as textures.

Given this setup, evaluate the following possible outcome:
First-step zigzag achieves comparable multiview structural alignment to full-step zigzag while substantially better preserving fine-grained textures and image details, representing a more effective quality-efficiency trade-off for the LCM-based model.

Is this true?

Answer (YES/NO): YES